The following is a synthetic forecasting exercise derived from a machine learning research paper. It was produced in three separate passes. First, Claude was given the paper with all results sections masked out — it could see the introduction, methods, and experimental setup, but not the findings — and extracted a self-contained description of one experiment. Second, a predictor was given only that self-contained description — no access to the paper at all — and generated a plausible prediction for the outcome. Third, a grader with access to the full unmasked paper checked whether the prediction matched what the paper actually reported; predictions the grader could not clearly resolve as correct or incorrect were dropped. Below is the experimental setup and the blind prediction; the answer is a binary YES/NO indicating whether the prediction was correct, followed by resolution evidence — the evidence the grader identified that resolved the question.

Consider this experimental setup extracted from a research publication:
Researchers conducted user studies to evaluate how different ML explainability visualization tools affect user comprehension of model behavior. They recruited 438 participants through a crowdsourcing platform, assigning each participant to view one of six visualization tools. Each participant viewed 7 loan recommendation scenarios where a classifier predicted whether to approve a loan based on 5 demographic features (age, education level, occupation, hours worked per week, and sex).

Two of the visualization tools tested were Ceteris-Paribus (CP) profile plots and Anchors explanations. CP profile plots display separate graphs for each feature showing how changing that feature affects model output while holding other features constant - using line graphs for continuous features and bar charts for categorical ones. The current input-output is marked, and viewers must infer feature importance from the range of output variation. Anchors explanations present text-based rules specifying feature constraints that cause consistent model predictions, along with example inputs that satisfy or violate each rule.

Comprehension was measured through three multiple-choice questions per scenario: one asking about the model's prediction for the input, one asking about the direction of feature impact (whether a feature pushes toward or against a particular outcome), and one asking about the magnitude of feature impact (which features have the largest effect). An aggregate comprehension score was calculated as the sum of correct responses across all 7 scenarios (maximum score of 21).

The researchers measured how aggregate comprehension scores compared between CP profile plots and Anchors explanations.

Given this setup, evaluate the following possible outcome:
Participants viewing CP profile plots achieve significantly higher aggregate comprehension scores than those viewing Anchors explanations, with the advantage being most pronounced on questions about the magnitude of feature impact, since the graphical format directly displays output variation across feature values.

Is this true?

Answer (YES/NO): NO